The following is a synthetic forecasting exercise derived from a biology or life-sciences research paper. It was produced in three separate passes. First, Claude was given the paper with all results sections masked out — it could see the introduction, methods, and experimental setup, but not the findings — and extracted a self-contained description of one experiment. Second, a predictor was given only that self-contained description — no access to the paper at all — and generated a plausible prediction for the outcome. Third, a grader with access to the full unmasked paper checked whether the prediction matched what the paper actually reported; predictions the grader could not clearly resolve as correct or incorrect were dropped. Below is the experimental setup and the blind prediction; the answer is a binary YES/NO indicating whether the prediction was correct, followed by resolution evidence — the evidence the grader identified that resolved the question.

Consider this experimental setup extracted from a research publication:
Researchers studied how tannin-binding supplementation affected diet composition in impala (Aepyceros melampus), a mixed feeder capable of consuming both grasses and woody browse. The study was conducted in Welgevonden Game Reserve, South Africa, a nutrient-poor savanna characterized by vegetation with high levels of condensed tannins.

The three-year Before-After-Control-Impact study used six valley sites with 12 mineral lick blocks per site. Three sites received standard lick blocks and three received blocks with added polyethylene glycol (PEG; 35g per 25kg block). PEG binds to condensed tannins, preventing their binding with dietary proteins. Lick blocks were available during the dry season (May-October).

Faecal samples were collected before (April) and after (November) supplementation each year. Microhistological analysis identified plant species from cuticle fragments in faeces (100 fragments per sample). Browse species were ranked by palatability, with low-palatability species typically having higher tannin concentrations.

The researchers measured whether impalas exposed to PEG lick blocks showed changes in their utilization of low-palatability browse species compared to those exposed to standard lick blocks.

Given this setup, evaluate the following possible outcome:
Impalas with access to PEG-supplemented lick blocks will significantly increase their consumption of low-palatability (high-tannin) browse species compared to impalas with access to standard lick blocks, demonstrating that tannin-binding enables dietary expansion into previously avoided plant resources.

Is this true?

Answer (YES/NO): YES